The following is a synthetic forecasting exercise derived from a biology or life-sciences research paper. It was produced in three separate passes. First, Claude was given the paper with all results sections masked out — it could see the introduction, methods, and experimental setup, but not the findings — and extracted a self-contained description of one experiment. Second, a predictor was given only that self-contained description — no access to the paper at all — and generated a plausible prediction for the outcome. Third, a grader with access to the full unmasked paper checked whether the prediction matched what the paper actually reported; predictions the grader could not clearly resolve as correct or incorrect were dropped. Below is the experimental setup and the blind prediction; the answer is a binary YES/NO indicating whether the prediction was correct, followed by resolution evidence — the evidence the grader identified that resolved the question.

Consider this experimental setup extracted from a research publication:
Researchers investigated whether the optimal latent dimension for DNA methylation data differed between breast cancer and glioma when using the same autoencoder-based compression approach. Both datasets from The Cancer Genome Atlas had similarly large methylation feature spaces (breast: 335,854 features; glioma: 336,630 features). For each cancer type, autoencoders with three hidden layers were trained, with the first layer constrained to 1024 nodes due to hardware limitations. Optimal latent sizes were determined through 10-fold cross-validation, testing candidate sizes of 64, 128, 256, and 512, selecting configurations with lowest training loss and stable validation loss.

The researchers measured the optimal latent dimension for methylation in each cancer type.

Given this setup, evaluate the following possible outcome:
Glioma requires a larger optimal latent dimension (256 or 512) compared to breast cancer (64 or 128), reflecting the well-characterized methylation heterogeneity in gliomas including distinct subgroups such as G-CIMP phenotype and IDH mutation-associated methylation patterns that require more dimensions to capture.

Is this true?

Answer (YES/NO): NO